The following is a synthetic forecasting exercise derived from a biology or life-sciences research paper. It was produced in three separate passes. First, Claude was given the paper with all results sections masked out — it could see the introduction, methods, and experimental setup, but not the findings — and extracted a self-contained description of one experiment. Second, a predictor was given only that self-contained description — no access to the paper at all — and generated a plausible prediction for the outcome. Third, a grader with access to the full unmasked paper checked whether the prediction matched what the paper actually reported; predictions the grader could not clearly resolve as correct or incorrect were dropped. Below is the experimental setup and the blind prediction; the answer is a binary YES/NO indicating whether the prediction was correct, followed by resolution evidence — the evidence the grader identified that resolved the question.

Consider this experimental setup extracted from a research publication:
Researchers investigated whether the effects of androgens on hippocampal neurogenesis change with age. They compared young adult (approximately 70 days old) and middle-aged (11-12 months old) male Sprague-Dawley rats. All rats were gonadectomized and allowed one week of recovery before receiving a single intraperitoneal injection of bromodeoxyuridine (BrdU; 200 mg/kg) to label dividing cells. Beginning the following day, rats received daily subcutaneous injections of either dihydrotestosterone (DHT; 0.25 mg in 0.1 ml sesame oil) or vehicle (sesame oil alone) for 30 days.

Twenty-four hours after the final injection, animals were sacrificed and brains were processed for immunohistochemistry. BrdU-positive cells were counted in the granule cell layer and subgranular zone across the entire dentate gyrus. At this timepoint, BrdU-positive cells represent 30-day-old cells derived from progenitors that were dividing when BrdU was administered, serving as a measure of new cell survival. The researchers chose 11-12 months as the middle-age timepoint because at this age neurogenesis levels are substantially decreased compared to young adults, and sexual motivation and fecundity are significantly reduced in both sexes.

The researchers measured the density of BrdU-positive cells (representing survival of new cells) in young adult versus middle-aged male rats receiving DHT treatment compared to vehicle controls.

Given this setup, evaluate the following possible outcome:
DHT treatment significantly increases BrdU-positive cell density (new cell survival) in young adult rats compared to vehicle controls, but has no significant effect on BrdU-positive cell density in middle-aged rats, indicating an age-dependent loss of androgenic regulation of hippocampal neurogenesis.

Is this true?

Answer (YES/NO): YES